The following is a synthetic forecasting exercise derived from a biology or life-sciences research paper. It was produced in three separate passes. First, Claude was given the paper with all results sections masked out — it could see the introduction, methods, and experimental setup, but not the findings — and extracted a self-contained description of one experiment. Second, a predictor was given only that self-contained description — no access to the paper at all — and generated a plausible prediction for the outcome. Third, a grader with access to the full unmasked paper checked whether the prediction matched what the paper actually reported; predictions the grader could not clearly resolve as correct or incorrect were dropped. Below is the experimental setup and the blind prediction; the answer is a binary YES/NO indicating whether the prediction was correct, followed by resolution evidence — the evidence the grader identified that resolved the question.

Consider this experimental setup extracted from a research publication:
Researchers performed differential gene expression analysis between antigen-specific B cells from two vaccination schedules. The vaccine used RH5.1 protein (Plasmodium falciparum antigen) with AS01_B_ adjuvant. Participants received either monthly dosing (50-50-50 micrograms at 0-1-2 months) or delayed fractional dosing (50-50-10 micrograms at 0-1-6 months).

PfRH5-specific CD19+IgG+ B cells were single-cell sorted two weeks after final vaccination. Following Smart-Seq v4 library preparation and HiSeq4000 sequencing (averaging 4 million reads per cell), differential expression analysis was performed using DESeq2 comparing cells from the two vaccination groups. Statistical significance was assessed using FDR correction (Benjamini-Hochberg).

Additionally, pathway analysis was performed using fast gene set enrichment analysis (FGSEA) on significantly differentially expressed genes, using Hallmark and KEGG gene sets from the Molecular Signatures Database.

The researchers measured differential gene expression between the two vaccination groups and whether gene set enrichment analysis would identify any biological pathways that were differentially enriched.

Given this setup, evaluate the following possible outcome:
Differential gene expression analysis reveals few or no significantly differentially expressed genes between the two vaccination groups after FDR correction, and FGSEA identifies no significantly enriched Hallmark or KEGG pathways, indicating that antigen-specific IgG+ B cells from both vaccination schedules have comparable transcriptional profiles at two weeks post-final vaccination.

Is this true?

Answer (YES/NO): NO